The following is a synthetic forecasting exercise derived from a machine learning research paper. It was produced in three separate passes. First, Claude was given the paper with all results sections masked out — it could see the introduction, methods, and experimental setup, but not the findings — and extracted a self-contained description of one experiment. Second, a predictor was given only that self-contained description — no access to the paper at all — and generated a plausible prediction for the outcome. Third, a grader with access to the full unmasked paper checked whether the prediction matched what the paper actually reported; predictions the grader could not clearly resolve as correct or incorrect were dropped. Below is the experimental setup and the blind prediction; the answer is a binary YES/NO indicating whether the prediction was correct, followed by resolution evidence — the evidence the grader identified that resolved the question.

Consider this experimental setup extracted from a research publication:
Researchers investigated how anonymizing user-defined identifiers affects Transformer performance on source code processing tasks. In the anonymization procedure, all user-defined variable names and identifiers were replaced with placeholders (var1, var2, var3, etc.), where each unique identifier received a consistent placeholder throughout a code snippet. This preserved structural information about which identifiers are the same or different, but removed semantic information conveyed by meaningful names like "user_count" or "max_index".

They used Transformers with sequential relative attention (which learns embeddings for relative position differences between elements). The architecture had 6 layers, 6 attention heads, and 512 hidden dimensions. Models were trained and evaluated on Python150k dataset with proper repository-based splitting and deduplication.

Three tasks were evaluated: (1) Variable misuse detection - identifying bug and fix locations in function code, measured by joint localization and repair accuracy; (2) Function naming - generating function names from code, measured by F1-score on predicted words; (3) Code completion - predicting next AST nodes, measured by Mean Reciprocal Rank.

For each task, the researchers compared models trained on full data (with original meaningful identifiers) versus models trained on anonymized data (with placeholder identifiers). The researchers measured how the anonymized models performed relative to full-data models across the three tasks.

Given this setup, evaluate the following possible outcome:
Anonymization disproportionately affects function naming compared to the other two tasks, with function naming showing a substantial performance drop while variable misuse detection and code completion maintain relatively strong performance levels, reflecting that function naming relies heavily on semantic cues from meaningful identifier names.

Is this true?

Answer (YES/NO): YES